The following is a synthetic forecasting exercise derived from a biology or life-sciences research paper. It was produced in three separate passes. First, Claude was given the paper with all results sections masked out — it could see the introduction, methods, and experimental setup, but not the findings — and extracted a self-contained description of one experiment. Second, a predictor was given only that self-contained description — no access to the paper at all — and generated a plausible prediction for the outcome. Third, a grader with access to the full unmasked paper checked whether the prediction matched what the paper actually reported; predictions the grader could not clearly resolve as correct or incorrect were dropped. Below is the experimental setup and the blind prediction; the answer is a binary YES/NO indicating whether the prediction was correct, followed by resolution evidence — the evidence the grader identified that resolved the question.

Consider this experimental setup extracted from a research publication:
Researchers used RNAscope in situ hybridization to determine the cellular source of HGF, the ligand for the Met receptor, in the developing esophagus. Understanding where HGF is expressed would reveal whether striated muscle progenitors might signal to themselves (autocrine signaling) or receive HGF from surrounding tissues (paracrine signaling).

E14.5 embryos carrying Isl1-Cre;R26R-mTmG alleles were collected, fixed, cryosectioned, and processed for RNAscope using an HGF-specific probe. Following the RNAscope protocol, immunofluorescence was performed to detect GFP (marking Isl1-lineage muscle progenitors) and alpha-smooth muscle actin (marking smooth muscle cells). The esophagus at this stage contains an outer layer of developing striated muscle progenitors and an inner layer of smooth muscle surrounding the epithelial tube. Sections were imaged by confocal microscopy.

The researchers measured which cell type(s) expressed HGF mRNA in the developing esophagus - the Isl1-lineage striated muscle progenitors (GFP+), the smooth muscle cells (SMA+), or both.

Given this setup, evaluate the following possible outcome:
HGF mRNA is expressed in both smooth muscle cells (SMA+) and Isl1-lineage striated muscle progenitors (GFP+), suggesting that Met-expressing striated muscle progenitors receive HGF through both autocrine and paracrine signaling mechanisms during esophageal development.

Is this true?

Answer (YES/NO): NO